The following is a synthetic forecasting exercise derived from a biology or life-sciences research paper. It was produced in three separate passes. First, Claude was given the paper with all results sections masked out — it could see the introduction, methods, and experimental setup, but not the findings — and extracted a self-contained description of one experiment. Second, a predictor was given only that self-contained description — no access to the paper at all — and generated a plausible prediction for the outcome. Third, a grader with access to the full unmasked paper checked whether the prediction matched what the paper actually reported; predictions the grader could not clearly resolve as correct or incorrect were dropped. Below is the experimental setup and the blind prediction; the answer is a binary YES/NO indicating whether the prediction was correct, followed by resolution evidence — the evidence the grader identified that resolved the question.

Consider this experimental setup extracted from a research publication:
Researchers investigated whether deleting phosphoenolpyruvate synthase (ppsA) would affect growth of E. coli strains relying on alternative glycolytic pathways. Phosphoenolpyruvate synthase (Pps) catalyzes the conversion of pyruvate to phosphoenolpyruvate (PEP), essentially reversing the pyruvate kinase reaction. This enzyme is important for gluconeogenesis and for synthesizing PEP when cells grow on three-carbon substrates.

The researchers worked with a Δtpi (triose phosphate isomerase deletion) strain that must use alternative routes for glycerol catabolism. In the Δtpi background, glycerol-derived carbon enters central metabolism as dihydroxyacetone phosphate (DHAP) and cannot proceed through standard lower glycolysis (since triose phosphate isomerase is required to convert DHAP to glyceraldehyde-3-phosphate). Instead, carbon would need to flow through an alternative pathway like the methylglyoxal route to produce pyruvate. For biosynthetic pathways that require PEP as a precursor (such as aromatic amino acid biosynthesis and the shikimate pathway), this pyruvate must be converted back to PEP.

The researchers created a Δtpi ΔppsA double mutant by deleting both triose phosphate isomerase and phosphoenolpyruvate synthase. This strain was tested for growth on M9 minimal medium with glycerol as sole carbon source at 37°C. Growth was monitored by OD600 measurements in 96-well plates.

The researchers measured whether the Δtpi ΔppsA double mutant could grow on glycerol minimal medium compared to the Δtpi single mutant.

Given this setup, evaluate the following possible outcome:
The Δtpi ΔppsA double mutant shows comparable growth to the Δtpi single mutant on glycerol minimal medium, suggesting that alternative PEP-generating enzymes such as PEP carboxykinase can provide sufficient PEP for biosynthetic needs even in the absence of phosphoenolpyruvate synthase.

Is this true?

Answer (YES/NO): NO